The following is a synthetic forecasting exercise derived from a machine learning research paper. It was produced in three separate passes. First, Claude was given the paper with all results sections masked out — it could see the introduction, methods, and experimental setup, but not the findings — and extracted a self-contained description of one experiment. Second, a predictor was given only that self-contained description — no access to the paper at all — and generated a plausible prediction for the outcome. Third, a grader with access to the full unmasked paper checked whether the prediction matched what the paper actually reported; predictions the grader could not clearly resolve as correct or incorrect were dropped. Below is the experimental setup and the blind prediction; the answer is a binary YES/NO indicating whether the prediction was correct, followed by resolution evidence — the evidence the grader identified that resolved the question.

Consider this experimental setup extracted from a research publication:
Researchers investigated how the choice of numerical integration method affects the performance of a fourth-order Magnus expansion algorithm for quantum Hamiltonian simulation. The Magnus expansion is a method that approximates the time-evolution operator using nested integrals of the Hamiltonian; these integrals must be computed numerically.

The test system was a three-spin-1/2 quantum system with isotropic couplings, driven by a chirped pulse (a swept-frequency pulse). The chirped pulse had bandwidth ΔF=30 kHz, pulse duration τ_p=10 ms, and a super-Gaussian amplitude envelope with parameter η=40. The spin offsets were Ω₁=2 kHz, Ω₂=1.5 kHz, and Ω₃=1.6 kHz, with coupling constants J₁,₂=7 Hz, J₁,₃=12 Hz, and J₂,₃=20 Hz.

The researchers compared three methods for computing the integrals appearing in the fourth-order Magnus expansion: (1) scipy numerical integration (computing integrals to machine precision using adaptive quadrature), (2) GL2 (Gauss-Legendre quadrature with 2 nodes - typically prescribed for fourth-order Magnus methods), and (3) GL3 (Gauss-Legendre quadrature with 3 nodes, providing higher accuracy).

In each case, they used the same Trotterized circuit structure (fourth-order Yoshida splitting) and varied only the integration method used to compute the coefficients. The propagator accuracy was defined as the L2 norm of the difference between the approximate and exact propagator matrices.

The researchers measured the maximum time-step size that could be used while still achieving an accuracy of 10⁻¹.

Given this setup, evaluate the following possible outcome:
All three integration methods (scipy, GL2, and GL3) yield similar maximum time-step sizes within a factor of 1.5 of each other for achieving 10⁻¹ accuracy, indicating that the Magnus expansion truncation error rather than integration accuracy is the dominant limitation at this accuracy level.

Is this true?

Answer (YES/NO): NO